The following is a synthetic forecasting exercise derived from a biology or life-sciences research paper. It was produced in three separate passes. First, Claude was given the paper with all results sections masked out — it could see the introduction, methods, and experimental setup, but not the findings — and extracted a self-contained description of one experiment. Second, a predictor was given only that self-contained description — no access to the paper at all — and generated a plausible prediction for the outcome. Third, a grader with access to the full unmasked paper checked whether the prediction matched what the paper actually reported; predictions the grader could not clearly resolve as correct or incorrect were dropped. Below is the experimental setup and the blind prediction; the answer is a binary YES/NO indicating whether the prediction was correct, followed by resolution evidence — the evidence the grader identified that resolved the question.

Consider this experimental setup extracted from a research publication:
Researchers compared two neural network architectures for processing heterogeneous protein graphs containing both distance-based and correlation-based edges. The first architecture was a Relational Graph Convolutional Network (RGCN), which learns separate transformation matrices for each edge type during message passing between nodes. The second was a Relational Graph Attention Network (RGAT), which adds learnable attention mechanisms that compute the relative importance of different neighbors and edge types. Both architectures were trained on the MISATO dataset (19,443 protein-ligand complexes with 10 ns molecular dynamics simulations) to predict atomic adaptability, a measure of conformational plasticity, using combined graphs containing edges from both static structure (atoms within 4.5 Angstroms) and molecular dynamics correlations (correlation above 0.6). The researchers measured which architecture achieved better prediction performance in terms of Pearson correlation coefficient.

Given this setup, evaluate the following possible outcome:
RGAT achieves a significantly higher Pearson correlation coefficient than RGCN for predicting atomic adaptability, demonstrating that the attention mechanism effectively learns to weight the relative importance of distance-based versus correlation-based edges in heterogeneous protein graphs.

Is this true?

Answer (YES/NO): NO